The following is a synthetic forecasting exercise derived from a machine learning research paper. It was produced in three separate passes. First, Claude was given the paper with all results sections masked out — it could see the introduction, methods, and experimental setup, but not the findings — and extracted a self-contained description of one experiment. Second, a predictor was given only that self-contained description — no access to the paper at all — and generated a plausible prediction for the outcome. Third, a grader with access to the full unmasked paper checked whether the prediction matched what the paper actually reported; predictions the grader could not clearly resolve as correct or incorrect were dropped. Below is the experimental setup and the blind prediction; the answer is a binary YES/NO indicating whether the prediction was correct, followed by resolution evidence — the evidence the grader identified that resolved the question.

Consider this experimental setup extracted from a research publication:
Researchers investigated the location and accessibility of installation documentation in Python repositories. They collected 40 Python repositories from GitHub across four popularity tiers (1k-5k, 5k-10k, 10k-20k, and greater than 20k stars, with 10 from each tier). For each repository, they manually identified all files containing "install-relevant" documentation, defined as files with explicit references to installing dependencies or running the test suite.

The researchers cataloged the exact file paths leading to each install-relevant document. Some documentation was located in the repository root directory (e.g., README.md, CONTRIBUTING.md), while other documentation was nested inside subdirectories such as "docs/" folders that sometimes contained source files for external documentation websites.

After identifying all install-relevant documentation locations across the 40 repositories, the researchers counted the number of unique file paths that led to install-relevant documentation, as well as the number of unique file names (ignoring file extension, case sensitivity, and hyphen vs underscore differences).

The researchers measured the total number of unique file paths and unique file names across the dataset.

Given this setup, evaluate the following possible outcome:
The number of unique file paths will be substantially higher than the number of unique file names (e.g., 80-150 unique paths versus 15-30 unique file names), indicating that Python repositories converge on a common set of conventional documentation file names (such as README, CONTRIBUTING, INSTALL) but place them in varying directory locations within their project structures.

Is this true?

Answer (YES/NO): NO